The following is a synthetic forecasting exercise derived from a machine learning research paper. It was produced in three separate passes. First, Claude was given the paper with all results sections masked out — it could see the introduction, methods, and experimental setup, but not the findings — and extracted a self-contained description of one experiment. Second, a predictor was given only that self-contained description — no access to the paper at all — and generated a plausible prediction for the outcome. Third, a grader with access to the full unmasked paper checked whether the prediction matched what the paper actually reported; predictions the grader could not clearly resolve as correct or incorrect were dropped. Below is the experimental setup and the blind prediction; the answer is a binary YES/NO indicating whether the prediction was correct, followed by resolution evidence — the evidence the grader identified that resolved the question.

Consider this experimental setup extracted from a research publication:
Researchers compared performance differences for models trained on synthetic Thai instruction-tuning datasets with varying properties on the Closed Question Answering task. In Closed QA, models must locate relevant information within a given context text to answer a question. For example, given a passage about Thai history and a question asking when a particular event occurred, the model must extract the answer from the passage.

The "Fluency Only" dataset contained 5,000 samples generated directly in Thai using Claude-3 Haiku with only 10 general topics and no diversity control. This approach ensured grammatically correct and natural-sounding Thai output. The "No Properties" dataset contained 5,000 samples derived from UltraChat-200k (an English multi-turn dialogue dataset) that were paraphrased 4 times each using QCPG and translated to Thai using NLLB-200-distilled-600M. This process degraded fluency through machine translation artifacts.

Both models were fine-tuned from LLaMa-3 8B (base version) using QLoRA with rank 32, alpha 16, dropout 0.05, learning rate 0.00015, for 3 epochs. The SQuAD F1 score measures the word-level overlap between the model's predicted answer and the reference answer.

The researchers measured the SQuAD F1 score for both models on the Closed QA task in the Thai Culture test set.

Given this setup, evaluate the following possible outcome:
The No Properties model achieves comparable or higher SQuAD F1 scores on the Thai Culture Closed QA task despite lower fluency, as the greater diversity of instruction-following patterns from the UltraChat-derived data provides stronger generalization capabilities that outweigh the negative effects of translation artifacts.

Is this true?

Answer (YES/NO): NO